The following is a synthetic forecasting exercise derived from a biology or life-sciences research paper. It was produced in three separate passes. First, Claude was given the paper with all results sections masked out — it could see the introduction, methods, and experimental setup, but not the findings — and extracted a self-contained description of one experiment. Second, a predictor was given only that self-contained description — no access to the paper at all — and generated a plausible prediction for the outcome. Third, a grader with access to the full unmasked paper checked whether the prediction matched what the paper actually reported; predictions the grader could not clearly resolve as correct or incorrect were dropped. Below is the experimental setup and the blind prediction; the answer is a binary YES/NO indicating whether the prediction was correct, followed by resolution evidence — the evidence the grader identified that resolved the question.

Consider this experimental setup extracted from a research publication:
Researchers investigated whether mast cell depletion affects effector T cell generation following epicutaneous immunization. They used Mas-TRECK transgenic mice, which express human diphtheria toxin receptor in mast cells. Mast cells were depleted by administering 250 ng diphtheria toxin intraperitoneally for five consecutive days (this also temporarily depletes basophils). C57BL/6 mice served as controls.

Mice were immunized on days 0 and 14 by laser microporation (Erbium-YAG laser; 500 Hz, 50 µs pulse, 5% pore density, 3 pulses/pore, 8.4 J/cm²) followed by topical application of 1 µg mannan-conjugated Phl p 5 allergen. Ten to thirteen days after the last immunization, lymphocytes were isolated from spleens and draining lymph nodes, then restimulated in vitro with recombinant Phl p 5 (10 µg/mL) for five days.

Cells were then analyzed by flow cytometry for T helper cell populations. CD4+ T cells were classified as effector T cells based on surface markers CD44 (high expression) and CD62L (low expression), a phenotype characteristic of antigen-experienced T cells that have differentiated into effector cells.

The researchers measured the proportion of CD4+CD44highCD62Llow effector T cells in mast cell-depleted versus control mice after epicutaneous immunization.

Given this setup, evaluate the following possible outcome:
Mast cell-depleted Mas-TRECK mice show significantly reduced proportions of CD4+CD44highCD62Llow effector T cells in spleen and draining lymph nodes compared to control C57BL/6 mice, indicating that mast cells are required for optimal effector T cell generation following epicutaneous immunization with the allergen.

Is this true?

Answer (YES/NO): NO